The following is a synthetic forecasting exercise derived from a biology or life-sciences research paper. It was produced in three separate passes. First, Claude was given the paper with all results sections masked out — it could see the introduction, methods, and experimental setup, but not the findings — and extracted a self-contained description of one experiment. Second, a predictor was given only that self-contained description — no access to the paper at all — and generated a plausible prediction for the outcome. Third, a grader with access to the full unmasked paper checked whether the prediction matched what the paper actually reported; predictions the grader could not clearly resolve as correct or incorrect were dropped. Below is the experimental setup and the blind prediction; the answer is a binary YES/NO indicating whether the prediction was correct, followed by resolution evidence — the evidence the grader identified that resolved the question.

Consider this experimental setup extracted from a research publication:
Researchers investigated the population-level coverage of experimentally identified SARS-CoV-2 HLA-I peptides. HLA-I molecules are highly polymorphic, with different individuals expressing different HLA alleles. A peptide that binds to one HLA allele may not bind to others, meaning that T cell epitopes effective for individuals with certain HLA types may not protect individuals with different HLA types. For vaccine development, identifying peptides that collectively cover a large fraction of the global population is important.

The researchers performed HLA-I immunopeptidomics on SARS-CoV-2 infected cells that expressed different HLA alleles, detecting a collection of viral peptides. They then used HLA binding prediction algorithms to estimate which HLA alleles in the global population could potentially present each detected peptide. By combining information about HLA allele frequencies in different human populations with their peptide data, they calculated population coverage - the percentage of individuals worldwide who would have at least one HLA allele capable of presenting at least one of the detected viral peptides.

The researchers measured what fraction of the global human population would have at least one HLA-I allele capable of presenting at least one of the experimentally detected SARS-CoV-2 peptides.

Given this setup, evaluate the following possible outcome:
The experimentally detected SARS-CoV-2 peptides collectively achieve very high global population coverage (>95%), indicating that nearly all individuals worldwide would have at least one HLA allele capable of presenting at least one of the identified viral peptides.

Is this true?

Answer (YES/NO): YES